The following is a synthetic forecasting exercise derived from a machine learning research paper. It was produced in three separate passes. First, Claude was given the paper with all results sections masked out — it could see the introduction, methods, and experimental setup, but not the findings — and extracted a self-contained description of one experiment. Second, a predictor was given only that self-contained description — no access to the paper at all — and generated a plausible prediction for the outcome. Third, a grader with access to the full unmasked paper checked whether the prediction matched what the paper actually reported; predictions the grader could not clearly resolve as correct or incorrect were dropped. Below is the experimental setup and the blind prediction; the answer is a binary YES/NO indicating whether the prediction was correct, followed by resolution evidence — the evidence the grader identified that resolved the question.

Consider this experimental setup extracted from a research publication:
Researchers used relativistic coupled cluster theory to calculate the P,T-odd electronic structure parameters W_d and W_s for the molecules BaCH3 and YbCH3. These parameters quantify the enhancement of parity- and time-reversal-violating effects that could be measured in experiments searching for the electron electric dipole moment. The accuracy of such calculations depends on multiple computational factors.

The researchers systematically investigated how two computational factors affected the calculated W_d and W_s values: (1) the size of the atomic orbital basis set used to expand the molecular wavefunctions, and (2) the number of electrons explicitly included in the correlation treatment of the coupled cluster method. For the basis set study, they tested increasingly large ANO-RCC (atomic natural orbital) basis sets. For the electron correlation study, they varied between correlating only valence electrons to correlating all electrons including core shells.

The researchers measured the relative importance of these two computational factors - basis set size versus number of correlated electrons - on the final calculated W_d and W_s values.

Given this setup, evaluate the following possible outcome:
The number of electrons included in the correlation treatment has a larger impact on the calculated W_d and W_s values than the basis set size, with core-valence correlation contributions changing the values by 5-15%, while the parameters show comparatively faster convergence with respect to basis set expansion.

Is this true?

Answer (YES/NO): YES